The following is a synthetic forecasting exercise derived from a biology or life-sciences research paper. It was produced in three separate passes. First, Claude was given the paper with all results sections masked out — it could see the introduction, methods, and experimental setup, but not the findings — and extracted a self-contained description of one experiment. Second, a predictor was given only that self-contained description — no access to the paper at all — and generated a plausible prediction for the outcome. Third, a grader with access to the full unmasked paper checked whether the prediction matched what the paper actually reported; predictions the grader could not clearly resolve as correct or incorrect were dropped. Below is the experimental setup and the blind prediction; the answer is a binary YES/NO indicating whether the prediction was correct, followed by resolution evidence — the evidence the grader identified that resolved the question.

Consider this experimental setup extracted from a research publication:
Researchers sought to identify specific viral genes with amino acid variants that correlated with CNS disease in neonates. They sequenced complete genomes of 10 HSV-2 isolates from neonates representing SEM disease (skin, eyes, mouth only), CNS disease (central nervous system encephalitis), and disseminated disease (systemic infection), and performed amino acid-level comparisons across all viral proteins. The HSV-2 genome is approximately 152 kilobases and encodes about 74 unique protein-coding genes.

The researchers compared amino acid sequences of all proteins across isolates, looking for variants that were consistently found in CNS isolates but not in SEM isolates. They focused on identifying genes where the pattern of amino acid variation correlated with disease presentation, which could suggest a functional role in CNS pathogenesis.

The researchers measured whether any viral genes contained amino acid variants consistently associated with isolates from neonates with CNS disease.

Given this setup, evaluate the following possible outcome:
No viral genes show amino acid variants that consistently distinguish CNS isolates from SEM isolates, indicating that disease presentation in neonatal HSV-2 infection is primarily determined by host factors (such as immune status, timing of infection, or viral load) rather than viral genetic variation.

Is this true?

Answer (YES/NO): NO